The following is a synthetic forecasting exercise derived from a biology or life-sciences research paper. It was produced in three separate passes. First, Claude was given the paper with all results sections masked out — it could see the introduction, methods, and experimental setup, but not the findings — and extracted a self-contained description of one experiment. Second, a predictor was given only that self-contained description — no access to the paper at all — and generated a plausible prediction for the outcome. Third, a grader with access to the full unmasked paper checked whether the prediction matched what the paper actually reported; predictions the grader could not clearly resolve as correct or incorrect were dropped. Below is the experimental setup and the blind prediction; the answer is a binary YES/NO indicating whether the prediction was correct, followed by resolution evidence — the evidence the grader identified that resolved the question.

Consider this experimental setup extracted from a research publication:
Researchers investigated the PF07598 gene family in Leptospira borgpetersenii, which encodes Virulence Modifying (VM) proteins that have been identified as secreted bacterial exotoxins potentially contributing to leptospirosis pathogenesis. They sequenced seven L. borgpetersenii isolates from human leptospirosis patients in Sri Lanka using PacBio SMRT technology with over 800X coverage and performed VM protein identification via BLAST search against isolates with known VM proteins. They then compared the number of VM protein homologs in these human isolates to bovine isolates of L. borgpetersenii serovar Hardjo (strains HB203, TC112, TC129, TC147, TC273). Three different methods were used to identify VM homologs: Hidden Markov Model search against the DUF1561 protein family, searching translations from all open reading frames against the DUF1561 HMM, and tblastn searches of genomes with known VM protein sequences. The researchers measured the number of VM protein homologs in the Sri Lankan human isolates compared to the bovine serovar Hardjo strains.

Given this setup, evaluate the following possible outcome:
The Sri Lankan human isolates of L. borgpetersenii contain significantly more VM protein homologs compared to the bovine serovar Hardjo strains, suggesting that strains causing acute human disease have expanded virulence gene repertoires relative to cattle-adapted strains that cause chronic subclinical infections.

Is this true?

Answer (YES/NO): YES